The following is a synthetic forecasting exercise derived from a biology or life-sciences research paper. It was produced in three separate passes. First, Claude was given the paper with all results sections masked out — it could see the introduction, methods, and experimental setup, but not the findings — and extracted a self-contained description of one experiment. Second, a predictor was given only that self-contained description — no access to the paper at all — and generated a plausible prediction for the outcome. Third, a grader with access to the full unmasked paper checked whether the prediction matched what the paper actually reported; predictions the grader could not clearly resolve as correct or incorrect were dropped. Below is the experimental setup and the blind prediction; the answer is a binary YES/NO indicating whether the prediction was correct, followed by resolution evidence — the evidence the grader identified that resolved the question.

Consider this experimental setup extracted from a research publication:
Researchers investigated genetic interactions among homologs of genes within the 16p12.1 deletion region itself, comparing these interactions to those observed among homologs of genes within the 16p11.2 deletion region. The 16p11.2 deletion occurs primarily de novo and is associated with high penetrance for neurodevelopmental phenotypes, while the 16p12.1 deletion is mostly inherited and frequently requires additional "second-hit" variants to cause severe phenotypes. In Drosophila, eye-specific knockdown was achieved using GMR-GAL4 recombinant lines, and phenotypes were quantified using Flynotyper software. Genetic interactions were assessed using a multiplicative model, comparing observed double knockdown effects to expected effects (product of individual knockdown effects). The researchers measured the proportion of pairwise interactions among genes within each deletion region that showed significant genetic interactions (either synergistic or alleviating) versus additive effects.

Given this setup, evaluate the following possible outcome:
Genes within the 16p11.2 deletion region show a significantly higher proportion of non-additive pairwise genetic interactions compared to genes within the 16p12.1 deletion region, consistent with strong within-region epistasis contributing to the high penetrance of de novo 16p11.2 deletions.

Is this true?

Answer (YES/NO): YES